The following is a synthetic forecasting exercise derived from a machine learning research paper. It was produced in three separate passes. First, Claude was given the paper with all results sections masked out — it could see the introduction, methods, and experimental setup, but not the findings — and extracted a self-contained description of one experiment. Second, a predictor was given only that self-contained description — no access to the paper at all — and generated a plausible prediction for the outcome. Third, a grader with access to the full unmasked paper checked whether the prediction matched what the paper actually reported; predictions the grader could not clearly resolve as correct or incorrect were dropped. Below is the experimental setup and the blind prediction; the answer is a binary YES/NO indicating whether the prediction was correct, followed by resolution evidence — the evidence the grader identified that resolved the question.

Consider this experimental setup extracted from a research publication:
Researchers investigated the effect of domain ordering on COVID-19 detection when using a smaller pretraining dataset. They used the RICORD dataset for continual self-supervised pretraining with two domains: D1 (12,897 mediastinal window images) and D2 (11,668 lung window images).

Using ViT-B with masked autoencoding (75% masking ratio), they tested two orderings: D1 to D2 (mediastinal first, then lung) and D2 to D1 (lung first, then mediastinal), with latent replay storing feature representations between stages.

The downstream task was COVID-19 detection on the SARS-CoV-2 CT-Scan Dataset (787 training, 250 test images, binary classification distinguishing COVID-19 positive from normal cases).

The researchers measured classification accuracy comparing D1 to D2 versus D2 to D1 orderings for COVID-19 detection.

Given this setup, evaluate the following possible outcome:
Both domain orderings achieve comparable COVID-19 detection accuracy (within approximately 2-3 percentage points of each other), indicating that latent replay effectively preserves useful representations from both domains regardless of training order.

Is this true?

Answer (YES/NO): NO